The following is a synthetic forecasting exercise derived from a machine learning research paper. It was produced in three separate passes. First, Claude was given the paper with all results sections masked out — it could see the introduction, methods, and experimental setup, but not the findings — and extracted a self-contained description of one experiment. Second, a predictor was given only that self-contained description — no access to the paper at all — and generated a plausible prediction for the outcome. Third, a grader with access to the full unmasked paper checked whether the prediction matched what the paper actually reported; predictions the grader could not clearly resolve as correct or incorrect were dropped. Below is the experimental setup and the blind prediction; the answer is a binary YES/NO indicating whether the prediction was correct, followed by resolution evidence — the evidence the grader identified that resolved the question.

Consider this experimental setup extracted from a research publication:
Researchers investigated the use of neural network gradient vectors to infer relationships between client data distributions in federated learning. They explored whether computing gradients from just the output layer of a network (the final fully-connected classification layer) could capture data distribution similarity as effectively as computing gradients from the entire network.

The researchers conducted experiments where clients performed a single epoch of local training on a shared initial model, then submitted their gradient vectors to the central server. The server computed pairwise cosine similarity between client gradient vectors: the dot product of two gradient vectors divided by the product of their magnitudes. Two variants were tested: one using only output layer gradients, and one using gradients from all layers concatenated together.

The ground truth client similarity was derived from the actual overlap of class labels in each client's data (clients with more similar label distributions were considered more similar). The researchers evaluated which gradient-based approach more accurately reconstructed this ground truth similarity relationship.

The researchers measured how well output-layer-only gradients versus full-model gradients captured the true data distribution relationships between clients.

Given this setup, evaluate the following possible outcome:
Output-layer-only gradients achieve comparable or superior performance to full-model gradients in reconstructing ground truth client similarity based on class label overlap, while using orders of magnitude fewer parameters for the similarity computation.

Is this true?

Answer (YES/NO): YES